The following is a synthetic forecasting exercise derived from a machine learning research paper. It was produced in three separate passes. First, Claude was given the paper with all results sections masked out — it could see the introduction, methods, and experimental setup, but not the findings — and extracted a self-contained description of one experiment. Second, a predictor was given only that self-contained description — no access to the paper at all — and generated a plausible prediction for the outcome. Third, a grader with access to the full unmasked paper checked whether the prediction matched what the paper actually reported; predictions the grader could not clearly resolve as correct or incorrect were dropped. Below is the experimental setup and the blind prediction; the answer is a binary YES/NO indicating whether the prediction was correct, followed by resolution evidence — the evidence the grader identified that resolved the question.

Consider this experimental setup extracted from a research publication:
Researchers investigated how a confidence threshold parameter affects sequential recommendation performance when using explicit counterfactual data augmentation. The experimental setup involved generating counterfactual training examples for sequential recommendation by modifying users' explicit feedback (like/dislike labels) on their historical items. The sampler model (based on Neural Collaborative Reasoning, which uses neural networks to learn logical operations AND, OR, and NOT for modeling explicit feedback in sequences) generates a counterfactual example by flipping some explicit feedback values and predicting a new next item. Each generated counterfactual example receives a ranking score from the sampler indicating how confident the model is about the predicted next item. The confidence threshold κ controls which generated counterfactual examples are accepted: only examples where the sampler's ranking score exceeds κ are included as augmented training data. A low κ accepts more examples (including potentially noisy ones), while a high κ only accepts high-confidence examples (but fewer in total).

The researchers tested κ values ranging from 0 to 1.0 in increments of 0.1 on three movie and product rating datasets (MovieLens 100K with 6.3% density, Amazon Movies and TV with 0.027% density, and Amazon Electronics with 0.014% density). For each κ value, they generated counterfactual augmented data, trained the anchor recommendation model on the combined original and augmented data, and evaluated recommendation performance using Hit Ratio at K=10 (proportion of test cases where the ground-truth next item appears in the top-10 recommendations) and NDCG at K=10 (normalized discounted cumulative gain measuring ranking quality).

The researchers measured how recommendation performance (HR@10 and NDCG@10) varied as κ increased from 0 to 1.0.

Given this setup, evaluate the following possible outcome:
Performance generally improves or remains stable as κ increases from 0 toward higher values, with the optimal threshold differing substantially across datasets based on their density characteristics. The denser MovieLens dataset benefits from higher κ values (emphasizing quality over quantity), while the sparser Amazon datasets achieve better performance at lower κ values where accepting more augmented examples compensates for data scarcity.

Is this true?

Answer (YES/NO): NO